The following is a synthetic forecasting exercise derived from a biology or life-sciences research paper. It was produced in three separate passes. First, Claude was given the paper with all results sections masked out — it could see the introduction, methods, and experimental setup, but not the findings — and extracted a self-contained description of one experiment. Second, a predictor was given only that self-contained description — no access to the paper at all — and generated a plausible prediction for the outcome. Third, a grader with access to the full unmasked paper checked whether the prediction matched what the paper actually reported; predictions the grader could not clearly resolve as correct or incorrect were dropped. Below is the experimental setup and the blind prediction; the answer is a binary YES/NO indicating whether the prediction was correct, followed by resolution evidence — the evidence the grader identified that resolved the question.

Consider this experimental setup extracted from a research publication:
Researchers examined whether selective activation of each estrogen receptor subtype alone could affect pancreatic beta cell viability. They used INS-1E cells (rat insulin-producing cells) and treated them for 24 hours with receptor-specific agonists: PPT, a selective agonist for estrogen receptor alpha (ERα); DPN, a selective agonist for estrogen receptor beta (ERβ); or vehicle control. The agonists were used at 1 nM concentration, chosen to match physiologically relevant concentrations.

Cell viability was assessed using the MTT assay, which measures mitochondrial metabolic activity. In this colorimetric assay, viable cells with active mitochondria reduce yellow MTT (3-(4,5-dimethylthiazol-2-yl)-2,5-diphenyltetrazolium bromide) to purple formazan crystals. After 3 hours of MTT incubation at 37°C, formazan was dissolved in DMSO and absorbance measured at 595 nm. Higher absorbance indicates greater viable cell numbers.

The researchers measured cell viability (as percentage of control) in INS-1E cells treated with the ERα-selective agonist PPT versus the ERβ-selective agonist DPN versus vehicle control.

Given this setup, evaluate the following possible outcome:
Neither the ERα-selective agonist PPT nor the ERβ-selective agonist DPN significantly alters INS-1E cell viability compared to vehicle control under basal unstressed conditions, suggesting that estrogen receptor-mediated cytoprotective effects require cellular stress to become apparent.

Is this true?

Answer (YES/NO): YES